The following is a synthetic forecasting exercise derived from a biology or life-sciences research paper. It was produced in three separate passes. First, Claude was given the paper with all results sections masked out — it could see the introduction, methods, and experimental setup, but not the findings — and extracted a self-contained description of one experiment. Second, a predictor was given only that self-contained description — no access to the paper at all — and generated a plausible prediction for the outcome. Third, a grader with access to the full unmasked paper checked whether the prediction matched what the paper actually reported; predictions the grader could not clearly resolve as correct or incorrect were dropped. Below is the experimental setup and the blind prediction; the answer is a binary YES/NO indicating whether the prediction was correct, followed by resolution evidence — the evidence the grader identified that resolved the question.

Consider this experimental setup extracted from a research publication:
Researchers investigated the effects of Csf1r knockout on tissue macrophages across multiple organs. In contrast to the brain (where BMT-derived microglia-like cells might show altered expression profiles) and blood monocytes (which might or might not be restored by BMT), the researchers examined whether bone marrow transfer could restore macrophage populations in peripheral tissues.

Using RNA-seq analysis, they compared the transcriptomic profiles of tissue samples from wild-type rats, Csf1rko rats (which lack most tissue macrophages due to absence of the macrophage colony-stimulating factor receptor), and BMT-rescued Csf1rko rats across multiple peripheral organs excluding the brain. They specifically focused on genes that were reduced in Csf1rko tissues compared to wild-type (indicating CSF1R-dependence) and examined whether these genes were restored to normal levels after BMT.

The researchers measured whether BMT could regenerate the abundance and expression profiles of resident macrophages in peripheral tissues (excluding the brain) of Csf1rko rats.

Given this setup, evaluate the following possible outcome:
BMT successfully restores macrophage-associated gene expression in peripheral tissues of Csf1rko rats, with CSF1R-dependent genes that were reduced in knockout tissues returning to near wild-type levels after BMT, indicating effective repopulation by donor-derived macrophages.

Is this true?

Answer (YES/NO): YES